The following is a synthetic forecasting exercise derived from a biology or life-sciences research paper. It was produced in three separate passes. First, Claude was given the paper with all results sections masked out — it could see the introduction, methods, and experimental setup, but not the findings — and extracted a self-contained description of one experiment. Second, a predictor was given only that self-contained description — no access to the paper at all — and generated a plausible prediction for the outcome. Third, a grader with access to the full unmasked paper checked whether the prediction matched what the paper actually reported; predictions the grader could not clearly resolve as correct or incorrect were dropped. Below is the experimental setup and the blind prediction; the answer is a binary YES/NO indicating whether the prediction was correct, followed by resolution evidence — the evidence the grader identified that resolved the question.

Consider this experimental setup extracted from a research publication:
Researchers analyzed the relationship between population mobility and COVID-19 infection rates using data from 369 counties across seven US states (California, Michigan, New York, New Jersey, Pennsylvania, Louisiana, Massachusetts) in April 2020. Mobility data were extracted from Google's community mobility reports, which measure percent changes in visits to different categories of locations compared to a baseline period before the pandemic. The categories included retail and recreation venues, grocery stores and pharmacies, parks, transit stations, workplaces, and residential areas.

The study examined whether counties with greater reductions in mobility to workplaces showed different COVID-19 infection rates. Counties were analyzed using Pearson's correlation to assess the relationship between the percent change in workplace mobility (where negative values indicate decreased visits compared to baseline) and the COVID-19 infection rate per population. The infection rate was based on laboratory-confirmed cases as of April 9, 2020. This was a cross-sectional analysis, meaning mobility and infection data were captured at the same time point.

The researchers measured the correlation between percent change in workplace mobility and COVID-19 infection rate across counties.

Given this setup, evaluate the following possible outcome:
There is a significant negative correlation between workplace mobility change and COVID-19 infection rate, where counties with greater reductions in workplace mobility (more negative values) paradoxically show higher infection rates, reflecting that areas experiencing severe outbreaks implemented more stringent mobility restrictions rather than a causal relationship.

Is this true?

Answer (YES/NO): NO